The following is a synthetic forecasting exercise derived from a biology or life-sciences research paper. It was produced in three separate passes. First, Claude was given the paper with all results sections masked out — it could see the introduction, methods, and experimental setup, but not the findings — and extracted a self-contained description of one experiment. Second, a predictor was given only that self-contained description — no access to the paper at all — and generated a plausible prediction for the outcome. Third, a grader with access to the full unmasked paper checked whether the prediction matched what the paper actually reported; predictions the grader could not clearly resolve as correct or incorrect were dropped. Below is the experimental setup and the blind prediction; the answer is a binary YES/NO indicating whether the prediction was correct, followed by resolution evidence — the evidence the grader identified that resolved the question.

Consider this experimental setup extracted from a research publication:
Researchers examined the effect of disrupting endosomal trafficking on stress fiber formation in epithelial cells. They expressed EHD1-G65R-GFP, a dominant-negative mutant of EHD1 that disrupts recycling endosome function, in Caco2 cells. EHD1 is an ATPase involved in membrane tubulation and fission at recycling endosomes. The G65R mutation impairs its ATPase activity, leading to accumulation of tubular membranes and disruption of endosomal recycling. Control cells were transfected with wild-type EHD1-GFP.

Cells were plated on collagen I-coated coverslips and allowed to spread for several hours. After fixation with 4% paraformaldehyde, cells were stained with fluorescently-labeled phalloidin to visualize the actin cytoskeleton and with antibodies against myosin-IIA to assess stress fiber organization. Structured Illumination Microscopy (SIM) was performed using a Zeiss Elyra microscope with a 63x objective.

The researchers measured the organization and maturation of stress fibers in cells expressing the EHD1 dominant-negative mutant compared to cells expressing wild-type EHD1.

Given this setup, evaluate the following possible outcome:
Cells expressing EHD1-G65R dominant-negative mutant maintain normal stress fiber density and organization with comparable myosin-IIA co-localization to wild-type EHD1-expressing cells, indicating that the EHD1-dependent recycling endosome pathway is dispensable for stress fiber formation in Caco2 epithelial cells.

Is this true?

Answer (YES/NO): NO